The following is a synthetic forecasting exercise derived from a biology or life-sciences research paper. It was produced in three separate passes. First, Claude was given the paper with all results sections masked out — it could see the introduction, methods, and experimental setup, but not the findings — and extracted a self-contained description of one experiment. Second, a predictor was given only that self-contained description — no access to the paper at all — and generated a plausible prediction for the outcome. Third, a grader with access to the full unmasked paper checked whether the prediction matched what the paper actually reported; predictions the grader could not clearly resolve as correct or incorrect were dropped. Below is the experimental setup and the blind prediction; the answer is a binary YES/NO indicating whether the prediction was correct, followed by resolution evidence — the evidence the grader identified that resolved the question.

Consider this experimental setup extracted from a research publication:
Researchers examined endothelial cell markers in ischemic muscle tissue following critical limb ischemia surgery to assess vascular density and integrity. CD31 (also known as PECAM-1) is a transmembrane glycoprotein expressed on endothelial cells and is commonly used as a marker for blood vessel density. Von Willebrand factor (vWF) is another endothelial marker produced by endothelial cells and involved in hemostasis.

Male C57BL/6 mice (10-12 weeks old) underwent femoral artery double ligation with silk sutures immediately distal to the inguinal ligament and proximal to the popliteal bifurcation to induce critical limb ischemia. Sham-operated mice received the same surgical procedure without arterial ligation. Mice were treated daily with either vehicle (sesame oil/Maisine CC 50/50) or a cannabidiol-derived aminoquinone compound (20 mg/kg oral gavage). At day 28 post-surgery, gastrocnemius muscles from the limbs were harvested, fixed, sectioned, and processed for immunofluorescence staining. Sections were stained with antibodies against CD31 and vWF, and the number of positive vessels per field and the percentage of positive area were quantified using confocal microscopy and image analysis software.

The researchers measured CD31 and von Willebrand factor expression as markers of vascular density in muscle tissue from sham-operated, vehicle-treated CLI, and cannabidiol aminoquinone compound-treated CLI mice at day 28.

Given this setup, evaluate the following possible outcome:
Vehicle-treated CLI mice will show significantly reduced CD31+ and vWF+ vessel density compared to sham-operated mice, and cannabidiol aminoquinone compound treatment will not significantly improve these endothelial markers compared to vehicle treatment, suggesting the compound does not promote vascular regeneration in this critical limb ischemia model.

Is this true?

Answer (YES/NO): NO